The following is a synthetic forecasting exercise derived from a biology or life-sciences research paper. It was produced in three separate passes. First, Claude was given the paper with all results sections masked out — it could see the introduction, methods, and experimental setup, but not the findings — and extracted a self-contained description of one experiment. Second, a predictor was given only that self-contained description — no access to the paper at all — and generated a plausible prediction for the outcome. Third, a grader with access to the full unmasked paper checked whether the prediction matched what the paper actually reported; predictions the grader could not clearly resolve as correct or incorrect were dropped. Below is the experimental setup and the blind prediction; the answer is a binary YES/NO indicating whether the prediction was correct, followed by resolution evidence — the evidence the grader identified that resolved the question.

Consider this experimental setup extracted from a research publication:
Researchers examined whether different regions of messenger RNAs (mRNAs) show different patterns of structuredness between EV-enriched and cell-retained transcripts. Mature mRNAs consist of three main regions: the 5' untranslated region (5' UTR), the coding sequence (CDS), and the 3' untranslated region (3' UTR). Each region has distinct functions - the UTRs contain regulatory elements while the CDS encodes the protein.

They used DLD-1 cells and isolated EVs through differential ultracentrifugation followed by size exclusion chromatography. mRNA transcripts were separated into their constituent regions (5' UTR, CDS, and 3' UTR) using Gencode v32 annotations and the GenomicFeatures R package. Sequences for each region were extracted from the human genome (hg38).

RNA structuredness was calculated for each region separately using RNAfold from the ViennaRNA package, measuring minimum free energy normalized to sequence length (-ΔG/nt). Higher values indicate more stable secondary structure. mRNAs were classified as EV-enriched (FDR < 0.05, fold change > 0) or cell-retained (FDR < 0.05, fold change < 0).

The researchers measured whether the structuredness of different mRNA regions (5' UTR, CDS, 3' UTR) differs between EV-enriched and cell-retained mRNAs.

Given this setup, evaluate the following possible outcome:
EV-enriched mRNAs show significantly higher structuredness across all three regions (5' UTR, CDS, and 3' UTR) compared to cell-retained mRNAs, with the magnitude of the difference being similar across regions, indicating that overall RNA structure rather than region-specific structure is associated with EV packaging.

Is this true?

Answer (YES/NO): NO